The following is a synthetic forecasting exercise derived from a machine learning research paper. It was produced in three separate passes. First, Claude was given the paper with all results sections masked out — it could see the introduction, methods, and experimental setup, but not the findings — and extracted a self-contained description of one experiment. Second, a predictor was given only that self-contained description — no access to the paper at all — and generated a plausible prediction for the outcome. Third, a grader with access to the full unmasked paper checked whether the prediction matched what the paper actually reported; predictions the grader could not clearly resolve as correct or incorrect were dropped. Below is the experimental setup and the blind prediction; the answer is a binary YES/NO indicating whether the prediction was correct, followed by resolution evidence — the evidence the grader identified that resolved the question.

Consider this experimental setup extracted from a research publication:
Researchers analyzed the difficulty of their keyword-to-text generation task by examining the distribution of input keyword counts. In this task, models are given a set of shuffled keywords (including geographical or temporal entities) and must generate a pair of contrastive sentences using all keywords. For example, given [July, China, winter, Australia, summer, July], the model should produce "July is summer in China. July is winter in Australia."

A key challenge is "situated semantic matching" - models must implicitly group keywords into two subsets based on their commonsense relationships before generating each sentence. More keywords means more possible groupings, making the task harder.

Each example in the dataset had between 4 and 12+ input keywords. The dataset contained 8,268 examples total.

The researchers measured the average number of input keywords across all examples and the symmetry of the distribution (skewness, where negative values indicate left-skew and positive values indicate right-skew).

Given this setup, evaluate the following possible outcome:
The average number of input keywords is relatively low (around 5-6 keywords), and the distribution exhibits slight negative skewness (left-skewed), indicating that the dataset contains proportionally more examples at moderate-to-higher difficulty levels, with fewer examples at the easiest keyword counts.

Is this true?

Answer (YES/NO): NO